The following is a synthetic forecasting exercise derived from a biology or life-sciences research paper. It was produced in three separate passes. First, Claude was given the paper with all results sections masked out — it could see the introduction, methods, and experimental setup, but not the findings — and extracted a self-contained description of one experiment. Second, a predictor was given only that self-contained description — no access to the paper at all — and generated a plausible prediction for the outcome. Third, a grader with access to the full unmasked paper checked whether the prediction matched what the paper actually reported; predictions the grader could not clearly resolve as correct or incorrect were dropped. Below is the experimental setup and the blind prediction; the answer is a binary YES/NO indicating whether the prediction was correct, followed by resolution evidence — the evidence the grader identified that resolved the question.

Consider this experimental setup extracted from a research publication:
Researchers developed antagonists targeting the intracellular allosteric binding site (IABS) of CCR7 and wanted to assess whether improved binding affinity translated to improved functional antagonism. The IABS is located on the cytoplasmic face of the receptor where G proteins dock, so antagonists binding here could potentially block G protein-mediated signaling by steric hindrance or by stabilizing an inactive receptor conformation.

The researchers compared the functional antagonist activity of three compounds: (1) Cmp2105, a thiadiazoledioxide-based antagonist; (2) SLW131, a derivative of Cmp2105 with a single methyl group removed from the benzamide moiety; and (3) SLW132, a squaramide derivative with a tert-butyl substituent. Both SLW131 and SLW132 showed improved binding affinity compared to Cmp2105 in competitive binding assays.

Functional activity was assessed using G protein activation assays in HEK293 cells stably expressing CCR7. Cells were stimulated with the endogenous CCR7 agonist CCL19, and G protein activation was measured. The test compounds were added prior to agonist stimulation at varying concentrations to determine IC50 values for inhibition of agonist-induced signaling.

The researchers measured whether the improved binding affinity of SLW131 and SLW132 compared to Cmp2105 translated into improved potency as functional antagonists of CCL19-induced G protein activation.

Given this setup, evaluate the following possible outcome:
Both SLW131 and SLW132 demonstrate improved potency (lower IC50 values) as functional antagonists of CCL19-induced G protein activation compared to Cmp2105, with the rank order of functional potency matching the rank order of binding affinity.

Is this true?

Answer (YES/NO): NO